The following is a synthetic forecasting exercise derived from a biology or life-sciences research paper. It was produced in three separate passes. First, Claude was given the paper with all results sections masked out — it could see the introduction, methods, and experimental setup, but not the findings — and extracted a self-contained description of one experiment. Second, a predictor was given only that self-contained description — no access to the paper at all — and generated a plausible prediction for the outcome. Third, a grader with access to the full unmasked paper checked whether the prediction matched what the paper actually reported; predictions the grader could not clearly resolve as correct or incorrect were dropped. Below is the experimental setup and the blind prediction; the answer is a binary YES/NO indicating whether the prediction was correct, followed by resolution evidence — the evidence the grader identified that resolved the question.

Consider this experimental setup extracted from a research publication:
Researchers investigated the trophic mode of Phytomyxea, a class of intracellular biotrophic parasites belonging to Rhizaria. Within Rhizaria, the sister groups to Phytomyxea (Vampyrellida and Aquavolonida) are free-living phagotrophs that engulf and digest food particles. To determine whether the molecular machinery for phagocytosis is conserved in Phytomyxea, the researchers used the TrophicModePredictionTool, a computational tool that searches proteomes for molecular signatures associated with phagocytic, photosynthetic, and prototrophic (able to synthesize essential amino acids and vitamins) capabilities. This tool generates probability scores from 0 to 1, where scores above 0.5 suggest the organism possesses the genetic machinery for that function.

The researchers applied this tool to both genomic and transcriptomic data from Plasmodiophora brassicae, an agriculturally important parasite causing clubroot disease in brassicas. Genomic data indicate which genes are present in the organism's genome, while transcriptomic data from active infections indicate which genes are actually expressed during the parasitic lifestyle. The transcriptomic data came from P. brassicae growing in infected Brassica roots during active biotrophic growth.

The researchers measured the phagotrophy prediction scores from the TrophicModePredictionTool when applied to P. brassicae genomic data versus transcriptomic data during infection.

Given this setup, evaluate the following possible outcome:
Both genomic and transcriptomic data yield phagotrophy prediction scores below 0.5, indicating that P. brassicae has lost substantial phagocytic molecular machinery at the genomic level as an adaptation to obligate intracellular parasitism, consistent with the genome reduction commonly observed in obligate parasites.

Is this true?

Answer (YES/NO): NO